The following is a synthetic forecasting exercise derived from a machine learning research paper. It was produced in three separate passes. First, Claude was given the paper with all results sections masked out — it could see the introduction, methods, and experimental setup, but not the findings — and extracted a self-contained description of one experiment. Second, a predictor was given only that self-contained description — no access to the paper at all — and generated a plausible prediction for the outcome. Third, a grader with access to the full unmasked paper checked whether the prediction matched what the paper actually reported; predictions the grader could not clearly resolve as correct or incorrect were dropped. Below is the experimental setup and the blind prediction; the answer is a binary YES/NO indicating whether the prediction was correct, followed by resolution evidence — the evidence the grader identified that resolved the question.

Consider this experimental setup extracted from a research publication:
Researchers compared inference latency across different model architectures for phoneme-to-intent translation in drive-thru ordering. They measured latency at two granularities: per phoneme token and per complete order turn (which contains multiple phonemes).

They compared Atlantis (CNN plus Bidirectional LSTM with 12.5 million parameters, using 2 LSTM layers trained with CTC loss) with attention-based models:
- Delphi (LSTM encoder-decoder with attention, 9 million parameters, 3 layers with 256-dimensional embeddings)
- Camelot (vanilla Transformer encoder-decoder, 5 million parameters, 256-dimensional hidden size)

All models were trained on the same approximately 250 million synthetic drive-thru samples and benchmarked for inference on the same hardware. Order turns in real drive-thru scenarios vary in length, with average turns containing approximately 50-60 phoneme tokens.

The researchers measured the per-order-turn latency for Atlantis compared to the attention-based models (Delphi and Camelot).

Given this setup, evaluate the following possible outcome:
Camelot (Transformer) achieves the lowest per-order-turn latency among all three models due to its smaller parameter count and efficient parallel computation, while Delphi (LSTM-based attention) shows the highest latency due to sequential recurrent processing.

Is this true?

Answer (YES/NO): NO